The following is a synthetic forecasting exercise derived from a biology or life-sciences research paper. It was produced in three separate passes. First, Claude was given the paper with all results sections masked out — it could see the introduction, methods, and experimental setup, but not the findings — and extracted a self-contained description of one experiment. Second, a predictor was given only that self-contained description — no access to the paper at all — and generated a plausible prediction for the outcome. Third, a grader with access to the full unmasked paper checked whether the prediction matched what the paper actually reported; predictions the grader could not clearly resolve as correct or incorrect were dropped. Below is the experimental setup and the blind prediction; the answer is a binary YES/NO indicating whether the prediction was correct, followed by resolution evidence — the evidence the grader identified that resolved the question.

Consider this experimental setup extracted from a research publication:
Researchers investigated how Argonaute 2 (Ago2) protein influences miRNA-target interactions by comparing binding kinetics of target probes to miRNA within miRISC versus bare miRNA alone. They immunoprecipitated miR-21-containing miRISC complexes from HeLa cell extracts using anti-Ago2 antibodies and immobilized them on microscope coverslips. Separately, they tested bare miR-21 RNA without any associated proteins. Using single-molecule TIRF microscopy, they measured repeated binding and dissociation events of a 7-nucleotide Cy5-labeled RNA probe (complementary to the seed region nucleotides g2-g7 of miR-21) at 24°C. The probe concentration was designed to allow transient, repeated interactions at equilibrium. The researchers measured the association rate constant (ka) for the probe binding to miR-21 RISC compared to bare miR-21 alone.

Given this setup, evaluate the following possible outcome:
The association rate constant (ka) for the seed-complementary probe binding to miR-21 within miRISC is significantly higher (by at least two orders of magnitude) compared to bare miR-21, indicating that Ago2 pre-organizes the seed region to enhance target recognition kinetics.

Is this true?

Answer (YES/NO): NO